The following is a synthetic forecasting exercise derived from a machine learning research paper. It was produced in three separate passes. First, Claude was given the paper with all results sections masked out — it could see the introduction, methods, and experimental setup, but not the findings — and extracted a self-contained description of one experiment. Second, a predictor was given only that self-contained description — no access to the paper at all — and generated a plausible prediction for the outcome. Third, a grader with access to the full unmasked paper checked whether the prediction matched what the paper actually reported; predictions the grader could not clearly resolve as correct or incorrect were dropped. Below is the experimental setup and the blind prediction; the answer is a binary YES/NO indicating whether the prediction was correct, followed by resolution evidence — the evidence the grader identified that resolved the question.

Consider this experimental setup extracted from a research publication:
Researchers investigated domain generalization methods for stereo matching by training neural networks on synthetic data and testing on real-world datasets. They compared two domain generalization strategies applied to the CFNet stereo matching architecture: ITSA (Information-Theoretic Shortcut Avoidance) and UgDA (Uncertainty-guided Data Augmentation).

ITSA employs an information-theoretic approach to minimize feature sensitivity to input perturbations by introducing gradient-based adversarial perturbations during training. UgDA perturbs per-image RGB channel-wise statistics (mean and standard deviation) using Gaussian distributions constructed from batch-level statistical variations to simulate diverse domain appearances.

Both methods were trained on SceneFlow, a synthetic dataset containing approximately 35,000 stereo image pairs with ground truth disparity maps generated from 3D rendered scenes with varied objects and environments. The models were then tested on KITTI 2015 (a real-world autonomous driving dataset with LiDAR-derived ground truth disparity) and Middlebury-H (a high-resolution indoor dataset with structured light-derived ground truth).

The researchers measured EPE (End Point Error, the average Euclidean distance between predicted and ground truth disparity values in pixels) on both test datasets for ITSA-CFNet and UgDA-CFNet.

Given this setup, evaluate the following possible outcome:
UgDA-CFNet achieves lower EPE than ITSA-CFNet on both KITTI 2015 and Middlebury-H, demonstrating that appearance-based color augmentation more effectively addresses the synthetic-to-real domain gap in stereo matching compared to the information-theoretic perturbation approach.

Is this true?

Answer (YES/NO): NO